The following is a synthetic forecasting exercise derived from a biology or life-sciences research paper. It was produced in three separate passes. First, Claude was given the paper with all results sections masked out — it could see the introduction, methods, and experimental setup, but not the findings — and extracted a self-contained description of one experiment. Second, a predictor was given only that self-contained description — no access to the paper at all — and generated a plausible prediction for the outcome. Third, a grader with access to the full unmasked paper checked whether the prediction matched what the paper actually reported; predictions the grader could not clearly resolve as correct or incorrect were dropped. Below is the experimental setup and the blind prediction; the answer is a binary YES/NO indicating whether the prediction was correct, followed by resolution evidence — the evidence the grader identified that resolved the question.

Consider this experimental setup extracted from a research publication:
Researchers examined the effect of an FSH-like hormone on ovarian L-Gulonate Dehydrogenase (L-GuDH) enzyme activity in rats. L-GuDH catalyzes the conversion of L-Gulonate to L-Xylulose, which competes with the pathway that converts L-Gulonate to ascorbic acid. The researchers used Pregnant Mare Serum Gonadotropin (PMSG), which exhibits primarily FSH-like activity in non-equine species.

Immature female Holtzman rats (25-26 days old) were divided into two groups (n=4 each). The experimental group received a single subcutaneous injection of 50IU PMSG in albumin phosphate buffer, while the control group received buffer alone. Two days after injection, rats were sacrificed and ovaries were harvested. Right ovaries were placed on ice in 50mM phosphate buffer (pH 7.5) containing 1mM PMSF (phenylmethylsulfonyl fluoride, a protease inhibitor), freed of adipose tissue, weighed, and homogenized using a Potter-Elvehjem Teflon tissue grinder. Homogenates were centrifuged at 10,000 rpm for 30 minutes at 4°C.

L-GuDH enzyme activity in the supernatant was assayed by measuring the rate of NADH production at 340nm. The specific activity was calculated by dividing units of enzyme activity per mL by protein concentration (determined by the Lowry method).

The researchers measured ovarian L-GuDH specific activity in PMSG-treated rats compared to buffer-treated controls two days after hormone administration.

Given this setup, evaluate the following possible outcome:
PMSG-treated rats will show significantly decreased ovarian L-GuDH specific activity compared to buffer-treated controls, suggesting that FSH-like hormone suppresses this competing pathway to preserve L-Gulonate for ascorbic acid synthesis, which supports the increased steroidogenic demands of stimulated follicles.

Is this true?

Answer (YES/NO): NO